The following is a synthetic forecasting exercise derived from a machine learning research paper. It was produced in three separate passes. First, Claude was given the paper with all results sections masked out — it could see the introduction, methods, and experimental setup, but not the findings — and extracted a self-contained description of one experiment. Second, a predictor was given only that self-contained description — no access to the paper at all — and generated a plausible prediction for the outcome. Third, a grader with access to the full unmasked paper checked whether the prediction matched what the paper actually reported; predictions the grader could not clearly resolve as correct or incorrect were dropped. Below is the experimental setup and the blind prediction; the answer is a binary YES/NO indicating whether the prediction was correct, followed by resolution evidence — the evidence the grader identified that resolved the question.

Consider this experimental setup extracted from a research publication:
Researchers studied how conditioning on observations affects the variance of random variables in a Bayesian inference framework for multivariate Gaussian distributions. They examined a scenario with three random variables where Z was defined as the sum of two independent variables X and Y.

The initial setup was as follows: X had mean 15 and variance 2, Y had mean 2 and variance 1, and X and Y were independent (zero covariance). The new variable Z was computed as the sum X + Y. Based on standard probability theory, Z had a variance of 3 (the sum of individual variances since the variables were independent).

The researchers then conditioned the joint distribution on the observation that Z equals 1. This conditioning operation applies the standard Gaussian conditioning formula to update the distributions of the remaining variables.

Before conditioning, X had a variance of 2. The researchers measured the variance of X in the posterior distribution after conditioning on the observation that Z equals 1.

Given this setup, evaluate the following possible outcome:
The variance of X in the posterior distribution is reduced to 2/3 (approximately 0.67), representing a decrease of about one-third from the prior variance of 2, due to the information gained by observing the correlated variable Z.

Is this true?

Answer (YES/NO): NO